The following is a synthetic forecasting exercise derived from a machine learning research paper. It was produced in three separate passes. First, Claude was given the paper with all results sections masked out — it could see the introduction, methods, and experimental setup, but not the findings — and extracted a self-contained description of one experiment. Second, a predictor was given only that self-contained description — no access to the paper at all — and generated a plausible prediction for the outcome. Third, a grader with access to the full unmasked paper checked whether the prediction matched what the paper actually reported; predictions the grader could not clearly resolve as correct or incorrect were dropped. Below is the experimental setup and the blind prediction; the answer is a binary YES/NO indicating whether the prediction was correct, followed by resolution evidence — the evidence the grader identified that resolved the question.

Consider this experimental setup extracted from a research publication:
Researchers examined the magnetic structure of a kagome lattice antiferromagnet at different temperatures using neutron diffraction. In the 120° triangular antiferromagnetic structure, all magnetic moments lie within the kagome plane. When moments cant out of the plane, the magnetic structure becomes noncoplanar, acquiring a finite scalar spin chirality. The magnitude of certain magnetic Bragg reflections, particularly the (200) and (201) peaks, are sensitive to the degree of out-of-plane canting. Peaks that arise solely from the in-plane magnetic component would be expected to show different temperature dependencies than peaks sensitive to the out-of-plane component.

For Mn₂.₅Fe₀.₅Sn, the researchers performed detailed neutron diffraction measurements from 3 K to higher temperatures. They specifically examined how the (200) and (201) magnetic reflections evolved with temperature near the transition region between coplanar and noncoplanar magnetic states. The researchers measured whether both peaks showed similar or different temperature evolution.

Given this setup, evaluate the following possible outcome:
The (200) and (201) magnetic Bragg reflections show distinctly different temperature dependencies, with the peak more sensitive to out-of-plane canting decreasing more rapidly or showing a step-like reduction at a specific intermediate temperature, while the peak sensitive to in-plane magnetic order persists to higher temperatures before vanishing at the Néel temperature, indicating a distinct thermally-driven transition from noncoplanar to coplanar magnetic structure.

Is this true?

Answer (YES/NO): NO